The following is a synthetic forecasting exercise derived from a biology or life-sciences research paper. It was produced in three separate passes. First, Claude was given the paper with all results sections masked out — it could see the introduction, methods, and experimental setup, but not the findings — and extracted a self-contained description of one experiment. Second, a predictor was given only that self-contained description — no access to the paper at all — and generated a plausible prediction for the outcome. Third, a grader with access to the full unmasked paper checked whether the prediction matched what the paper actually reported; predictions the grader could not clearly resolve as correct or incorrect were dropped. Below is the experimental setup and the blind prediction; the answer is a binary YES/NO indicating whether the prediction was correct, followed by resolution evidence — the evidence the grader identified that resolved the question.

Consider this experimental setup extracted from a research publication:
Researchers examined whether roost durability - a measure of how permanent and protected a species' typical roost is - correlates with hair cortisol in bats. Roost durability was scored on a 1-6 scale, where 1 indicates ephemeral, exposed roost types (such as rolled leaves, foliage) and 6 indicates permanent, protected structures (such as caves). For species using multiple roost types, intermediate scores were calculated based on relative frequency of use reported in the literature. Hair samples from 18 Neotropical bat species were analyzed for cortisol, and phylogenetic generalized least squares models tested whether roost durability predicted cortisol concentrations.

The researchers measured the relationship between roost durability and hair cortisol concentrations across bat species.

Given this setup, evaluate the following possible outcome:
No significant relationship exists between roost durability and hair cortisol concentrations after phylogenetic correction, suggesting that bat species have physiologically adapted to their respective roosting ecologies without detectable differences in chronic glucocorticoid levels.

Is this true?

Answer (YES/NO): YES